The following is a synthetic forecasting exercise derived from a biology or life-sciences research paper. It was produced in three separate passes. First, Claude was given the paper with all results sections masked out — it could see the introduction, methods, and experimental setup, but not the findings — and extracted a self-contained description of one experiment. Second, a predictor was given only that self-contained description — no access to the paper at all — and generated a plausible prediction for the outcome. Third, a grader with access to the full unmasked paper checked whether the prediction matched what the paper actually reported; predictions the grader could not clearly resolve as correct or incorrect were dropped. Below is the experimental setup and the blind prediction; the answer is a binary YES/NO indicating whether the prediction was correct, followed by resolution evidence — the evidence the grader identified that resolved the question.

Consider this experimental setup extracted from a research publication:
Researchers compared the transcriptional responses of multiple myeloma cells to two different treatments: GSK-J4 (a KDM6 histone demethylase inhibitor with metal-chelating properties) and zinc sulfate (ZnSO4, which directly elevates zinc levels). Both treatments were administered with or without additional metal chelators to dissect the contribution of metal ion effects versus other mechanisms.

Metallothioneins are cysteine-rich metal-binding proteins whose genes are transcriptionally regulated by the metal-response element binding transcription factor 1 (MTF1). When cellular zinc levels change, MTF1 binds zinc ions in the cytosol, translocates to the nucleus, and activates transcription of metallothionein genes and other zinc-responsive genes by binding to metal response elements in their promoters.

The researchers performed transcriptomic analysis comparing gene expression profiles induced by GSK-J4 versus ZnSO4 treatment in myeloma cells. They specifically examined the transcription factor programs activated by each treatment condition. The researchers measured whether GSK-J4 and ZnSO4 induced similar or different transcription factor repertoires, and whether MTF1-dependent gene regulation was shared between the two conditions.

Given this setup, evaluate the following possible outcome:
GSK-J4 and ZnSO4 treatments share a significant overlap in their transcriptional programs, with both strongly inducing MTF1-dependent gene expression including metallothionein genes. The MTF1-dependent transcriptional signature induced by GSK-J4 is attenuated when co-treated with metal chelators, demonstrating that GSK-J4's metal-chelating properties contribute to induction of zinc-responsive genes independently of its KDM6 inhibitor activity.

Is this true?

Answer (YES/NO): NO